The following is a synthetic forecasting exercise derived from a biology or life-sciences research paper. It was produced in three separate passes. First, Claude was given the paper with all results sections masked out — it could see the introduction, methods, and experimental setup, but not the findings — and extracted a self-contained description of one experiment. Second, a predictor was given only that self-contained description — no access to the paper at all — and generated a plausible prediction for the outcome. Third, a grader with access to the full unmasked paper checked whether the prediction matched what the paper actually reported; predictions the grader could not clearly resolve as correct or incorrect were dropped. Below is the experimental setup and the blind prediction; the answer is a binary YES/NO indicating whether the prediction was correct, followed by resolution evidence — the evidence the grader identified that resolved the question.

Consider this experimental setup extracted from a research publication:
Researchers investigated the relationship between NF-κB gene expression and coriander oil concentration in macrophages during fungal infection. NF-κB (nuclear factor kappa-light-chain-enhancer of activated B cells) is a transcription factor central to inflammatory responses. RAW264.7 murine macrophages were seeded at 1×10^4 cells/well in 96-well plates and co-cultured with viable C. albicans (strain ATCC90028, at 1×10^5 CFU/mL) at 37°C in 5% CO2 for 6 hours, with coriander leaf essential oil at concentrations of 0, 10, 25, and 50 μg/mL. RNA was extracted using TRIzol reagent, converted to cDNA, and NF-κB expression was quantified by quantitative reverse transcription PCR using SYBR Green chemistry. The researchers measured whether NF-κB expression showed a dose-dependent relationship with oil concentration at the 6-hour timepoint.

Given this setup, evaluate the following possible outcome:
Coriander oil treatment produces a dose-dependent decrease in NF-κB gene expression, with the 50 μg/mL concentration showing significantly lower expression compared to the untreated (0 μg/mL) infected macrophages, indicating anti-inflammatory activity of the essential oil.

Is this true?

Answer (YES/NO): NO